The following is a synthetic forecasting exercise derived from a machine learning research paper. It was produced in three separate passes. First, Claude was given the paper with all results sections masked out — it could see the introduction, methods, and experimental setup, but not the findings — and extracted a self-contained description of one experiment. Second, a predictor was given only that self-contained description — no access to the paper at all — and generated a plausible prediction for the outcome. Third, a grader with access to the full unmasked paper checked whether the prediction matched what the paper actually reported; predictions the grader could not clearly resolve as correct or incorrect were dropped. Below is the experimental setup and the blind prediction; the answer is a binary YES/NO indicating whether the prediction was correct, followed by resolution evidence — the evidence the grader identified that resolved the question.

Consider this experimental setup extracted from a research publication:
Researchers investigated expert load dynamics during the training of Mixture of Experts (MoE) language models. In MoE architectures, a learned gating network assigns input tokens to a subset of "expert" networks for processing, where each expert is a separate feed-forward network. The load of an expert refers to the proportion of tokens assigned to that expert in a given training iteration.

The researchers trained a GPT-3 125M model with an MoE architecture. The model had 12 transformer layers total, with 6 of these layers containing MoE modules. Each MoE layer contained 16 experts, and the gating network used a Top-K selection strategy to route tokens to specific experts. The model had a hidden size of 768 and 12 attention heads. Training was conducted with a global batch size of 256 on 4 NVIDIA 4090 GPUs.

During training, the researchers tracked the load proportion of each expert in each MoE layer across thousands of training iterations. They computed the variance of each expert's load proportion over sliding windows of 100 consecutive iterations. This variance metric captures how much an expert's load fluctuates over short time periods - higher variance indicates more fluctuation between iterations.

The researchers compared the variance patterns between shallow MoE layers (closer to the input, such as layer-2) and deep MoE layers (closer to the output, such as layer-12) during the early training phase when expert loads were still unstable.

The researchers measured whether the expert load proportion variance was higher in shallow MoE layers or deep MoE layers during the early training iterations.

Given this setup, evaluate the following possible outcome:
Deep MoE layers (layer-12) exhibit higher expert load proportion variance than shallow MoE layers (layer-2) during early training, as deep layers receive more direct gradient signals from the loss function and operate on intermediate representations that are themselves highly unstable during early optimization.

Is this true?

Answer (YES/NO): NO